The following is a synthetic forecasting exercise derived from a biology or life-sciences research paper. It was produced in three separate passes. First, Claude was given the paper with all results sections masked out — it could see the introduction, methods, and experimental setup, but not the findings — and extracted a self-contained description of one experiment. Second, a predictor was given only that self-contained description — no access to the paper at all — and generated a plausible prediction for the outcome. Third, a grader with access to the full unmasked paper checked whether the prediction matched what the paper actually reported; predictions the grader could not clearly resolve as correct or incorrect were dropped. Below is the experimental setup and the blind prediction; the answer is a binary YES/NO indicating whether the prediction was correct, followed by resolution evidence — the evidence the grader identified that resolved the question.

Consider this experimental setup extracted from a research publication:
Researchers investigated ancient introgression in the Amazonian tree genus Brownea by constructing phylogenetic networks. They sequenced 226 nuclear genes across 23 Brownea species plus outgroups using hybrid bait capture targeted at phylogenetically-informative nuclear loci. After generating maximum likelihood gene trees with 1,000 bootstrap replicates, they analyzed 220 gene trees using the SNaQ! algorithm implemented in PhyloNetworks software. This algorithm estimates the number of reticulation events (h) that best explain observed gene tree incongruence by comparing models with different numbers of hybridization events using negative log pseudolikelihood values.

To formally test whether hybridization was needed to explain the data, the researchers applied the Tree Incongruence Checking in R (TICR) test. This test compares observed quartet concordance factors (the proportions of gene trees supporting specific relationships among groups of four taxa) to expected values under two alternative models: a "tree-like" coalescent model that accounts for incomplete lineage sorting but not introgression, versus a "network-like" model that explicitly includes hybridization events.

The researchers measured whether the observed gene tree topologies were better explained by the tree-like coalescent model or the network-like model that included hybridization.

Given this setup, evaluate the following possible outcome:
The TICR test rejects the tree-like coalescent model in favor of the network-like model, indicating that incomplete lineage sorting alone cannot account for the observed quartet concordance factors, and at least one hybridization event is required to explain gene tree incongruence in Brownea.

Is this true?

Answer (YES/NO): YES